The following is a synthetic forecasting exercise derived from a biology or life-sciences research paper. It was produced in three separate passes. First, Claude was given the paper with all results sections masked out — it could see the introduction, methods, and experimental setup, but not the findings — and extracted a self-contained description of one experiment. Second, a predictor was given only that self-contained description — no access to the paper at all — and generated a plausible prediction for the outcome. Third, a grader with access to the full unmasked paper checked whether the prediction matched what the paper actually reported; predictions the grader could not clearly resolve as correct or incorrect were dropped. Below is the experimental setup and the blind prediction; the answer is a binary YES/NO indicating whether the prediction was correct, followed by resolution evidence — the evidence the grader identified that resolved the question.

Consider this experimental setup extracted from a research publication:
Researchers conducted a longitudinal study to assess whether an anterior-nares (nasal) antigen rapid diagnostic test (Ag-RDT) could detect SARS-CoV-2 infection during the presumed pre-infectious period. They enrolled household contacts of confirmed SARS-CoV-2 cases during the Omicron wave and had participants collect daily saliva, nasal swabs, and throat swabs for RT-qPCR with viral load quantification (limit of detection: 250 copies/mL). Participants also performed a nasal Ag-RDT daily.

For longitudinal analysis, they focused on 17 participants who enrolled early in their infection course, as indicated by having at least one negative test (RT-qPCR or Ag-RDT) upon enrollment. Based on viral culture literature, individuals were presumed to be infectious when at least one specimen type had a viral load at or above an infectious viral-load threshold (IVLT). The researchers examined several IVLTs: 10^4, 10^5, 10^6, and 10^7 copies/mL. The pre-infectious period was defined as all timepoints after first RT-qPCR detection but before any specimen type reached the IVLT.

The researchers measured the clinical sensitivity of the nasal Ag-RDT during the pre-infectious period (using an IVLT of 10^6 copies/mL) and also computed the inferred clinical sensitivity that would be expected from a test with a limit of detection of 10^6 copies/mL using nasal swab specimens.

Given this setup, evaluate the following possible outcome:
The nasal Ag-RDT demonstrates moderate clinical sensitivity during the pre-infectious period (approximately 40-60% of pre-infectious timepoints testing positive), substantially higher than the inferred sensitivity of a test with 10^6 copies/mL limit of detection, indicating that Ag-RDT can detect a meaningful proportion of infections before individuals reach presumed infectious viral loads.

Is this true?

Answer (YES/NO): NO